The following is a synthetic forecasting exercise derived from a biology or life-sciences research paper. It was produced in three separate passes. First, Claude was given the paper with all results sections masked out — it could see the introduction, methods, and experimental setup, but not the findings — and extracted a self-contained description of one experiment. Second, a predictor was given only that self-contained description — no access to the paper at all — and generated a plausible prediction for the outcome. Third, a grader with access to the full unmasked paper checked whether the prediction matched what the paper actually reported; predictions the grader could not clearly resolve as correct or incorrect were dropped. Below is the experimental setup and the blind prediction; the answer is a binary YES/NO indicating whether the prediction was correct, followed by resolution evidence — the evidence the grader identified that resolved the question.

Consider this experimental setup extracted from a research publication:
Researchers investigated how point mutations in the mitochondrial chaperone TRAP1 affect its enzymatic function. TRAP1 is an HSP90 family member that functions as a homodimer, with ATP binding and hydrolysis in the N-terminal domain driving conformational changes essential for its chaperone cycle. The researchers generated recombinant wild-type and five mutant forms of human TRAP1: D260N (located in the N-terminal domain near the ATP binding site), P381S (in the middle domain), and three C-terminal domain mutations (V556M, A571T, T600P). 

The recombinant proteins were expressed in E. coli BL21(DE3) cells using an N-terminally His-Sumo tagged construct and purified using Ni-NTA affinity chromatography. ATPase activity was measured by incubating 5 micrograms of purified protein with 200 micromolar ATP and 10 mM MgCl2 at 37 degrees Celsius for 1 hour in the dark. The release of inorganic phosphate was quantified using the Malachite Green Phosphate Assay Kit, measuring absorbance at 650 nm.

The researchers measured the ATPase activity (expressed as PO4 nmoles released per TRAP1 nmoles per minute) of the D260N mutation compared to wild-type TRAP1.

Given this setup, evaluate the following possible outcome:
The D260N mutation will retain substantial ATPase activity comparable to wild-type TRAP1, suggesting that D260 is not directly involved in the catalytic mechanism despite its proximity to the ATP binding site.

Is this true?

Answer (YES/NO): NO